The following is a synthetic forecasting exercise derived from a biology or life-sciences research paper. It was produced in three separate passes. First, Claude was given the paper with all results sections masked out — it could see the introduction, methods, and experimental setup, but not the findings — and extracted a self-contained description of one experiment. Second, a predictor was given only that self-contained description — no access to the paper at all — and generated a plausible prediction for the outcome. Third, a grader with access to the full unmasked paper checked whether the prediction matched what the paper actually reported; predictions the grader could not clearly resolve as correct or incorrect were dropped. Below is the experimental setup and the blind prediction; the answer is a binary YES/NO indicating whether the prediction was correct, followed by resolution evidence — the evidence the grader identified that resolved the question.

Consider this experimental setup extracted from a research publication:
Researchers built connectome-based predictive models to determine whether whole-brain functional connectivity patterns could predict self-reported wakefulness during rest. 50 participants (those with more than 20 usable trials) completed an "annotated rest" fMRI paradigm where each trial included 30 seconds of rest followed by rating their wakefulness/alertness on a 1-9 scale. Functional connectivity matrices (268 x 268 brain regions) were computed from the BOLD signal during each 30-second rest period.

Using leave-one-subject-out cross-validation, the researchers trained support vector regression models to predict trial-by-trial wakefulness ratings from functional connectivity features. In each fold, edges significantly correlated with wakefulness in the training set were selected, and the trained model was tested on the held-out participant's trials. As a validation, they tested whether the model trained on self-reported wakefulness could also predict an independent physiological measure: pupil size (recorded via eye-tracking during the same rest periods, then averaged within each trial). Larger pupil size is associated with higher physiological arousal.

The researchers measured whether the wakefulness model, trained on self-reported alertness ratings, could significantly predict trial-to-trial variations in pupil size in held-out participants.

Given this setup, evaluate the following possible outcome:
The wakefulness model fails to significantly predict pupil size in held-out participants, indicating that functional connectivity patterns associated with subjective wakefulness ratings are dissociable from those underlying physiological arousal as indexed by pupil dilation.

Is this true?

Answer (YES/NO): NO